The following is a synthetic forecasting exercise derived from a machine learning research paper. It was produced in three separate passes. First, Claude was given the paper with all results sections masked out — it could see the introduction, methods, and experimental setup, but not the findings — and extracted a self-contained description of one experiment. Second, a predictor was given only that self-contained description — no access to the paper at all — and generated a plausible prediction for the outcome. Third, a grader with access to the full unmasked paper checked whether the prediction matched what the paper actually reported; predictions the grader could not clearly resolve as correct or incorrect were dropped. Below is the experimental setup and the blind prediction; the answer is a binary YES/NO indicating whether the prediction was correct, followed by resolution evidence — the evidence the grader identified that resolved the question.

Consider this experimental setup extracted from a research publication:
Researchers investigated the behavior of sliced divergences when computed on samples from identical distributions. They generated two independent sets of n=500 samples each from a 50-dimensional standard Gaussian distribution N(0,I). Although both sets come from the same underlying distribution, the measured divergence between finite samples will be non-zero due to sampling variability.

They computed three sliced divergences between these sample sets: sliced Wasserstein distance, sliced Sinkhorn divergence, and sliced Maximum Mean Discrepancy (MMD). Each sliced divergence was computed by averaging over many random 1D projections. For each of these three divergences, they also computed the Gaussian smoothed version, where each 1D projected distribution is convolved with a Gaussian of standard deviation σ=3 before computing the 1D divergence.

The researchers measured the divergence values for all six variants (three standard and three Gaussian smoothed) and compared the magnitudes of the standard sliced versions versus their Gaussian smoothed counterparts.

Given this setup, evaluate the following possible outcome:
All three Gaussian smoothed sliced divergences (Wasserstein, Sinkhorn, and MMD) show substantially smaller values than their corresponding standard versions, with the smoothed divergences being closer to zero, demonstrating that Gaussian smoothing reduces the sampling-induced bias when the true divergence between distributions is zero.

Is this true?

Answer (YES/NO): NO